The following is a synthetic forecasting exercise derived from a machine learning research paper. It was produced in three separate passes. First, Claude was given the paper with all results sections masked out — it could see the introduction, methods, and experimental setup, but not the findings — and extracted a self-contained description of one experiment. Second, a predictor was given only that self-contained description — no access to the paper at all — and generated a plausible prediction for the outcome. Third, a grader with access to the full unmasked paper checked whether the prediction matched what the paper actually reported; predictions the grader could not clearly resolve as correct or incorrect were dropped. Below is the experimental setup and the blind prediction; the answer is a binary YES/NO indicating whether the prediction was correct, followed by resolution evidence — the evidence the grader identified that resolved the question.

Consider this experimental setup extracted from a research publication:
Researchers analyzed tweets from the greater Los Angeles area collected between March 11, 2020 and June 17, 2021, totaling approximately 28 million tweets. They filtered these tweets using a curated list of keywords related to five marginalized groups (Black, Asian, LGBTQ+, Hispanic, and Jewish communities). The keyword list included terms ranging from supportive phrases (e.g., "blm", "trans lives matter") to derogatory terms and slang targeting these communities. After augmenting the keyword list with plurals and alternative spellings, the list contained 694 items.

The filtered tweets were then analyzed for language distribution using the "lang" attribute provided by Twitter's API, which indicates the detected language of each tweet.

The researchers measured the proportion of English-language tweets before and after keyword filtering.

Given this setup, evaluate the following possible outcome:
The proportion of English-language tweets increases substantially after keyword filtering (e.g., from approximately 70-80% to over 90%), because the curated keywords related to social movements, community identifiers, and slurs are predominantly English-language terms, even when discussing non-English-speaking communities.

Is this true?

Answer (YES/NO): NO